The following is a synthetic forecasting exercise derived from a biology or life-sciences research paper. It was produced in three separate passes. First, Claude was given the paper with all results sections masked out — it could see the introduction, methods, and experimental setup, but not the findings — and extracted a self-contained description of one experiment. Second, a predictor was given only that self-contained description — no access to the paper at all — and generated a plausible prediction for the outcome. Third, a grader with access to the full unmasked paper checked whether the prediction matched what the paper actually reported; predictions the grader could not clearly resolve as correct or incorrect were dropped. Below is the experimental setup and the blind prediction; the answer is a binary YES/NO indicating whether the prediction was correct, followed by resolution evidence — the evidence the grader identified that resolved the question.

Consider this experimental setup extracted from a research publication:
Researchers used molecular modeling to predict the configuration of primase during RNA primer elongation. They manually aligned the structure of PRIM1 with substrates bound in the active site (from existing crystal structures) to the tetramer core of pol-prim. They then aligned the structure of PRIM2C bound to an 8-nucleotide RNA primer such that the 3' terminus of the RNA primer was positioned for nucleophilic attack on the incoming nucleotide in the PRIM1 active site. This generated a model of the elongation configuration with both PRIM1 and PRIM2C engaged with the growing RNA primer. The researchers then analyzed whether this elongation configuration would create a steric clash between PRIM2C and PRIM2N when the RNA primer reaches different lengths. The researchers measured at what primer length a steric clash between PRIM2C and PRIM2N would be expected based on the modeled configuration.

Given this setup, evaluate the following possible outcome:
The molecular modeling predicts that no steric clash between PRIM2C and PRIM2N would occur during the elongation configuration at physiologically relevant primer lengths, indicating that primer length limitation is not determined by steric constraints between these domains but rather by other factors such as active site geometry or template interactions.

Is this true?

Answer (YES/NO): NO